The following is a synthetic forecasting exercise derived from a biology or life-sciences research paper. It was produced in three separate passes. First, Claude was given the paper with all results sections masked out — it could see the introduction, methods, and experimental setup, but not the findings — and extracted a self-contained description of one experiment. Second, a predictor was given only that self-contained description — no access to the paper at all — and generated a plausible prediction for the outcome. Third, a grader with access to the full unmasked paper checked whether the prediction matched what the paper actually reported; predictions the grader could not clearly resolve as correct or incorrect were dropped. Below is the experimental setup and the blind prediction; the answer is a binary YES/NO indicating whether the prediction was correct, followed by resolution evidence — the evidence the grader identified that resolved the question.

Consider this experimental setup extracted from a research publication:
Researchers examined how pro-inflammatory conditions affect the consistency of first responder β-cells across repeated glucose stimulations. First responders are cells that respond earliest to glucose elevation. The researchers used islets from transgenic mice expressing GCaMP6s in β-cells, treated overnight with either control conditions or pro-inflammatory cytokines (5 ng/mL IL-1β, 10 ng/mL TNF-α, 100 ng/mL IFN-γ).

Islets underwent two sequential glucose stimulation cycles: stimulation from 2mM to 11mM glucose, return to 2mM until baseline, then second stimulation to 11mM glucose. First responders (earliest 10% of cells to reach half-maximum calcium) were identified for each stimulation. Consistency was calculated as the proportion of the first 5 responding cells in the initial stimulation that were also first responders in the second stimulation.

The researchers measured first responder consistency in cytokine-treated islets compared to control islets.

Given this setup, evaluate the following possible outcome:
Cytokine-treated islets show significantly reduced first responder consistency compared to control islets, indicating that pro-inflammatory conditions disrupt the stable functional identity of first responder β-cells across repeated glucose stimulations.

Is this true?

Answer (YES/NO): NO